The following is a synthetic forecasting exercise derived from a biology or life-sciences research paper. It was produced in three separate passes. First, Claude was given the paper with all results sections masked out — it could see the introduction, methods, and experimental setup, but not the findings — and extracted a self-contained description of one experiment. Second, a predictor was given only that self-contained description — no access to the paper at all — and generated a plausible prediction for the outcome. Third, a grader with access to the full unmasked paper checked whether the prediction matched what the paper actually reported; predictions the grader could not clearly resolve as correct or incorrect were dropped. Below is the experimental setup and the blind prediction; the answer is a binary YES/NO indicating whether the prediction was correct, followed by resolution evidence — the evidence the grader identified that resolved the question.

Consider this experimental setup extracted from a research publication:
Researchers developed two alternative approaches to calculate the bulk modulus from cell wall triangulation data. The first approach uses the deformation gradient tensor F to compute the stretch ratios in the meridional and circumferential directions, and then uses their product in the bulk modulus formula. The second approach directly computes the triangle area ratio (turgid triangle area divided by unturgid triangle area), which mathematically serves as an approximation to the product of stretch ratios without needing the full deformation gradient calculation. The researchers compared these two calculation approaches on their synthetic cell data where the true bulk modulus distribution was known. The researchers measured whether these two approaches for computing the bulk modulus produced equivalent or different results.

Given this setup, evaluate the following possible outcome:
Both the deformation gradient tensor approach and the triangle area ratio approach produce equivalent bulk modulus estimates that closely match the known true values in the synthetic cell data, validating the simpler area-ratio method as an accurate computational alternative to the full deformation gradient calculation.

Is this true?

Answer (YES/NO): YES